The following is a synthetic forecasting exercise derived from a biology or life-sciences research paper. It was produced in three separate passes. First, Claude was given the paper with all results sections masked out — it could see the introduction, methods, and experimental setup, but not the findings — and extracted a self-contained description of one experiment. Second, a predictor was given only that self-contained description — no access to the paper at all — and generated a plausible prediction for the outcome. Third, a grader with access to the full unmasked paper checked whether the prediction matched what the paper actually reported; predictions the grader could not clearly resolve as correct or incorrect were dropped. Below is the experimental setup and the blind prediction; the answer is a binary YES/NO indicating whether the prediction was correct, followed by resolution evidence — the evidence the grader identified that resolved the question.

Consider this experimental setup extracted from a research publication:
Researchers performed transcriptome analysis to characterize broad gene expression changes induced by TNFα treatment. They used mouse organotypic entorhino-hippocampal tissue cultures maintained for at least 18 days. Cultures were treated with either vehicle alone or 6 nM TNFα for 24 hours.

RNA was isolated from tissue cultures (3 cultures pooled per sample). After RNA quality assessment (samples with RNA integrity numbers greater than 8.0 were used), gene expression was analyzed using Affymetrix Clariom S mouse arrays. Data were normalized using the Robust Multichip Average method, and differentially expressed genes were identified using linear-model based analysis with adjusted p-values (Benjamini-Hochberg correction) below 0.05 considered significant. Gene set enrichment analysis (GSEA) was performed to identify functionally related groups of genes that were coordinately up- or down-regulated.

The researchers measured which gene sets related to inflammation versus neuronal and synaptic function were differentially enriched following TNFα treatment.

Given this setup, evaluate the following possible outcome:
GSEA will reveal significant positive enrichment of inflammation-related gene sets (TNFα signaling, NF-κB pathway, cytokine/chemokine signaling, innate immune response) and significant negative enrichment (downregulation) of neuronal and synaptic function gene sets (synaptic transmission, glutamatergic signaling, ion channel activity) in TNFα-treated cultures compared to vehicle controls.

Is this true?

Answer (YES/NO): YES